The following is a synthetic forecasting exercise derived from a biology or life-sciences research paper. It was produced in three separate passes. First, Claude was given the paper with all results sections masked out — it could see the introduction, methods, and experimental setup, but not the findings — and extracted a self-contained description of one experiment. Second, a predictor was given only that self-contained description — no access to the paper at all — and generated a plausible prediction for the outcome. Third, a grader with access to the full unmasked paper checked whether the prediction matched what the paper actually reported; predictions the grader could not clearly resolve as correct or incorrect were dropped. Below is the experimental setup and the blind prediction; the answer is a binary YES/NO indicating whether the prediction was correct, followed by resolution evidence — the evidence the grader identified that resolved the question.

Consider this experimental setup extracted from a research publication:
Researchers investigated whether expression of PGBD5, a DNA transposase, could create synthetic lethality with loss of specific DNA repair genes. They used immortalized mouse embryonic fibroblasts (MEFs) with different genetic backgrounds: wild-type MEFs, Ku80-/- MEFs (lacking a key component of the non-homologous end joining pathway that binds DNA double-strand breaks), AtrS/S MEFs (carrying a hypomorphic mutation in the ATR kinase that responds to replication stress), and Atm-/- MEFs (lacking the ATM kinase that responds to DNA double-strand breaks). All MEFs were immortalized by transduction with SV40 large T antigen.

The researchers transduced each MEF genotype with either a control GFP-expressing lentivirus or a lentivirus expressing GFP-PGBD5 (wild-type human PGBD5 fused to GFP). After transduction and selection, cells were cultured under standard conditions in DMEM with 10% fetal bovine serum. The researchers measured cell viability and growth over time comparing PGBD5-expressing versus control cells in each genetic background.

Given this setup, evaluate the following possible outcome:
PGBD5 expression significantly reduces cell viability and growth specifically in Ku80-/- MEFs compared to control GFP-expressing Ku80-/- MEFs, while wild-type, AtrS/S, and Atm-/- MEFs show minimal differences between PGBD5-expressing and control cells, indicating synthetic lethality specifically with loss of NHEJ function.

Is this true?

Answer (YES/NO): NO